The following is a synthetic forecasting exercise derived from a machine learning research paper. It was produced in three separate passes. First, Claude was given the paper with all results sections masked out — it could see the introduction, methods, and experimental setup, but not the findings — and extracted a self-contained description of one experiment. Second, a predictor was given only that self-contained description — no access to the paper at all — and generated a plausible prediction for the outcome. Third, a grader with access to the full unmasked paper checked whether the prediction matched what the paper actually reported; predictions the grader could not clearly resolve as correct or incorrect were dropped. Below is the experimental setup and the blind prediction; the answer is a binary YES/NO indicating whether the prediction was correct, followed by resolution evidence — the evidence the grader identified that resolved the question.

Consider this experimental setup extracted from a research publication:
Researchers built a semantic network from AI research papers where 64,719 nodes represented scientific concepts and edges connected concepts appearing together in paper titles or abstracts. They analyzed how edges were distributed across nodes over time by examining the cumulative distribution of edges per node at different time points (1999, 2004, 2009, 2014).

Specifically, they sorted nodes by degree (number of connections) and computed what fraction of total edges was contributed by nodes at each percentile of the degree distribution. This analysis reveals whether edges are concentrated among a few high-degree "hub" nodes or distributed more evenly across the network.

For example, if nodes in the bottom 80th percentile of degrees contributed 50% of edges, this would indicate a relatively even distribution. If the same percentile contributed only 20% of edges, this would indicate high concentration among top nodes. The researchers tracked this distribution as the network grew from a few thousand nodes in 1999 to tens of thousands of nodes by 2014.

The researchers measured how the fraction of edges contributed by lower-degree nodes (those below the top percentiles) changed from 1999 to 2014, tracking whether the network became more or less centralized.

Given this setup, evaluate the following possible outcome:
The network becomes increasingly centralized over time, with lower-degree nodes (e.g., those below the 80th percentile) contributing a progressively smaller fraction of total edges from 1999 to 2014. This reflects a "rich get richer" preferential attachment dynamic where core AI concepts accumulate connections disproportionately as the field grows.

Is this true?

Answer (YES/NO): YES